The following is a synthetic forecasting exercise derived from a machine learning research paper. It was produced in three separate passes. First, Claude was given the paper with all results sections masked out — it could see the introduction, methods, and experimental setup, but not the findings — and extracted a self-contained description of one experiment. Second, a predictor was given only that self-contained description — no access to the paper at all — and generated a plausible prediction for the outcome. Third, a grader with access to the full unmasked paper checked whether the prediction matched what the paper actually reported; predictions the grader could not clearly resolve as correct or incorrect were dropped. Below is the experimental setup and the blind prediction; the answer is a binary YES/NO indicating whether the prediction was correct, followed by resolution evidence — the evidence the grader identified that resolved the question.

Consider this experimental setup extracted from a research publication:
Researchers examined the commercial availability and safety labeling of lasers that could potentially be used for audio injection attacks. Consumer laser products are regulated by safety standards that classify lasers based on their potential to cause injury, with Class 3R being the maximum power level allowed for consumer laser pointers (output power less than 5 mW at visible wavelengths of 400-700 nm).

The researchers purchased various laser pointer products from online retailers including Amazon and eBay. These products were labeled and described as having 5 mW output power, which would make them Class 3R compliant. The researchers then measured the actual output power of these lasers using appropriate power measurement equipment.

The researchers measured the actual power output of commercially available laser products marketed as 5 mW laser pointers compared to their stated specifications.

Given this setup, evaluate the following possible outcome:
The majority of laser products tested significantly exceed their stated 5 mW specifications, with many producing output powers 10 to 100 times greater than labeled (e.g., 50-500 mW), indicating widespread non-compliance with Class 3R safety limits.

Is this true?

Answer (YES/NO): NO